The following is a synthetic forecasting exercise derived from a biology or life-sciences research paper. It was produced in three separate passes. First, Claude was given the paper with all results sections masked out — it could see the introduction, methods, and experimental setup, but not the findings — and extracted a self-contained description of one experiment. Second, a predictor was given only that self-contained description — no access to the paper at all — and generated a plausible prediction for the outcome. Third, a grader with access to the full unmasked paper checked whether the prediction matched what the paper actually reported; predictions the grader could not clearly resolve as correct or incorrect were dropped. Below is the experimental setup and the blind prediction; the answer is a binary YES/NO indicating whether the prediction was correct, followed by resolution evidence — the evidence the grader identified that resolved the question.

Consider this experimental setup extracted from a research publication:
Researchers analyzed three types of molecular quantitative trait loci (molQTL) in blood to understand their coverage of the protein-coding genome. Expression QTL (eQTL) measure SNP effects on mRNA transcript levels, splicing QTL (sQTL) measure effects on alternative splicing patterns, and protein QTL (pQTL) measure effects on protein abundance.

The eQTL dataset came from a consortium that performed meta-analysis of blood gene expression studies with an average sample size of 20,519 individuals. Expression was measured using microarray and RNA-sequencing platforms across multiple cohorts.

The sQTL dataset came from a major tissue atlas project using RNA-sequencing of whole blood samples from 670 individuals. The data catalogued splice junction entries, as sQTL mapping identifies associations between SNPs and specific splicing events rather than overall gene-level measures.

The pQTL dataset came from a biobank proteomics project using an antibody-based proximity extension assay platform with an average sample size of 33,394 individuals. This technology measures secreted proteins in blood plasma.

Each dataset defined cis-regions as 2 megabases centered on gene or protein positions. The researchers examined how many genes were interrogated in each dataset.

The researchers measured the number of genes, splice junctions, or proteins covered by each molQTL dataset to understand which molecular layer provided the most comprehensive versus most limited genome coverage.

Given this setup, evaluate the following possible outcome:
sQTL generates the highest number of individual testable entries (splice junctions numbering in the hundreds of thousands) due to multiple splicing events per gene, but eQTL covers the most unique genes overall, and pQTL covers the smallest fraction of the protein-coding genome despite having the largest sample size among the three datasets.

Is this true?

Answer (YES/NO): NO